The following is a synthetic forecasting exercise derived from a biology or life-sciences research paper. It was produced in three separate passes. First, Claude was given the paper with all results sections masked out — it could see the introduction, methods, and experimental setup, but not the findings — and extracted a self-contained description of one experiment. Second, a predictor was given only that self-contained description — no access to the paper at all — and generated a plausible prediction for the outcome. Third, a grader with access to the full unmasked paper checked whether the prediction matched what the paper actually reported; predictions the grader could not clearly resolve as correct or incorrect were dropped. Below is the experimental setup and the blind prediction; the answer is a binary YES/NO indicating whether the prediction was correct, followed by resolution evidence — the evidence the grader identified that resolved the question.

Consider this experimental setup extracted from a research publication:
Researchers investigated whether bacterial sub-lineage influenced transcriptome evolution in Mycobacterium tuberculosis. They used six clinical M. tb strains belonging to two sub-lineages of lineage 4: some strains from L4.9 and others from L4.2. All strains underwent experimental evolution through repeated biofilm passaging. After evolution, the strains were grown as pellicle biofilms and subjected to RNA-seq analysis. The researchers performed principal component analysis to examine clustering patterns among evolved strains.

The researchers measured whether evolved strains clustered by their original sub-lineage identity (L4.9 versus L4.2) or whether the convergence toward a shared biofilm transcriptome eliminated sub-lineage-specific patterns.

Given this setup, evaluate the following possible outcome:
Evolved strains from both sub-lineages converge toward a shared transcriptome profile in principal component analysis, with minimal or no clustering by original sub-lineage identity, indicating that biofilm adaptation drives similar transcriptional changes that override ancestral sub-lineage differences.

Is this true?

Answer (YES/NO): NO